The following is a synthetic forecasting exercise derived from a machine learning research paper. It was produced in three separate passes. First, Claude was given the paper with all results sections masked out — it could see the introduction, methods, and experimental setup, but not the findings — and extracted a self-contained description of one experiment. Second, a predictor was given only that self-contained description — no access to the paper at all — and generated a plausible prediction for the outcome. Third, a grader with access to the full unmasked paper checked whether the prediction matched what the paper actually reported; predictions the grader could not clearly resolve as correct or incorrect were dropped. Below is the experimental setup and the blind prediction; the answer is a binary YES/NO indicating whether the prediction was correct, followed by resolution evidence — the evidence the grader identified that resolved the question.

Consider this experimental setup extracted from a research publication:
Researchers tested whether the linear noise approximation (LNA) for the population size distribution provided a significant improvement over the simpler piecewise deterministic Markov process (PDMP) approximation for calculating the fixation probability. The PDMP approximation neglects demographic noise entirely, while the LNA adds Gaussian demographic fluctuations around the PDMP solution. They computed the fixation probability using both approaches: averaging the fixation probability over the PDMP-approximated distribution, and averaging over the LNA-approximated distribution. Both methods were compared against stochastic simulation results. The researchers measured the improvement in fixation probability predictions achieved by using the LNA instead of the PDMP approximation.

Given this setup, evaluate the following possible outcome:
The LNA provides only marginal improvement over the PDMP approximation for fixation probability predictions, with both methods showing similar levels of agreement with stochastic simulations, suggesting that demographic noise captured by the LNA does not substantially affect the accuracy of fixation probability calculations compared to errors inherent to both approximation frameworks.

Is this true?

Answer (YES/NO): YES